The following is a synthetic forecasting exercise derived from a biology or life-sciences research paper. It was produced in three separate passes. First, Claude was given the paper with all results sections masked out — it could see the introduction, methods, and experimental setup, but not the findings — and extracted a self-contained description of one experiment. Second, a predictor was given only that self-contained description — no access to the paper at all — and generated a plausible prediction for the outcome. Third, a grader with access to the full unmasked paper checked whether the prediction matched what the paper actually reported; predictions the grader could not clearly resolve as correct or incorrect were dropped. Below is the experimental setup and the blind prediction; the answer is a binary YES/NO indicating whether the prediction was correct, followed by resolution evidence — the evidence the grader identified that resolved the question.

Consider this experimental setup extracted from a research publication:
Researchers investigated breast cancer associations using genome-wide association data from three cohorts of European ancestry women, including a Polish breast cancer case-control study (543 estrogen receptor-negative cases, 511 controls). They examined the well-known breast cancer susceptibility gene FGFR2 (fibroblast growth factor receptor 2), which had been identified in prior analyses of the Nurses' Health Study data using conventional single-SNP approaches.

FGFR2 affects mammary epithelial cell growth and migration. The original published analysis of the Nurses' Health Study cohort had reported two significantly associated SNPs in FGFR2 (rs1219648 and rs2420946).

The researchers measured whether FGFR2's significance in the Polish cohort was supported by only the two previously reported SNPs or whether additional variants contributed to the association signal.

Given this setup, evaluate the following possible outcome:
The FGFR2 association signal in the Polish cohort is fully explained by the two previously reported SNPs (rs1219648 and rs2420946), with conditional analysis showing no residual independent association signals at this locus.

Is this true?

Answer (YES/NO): NO